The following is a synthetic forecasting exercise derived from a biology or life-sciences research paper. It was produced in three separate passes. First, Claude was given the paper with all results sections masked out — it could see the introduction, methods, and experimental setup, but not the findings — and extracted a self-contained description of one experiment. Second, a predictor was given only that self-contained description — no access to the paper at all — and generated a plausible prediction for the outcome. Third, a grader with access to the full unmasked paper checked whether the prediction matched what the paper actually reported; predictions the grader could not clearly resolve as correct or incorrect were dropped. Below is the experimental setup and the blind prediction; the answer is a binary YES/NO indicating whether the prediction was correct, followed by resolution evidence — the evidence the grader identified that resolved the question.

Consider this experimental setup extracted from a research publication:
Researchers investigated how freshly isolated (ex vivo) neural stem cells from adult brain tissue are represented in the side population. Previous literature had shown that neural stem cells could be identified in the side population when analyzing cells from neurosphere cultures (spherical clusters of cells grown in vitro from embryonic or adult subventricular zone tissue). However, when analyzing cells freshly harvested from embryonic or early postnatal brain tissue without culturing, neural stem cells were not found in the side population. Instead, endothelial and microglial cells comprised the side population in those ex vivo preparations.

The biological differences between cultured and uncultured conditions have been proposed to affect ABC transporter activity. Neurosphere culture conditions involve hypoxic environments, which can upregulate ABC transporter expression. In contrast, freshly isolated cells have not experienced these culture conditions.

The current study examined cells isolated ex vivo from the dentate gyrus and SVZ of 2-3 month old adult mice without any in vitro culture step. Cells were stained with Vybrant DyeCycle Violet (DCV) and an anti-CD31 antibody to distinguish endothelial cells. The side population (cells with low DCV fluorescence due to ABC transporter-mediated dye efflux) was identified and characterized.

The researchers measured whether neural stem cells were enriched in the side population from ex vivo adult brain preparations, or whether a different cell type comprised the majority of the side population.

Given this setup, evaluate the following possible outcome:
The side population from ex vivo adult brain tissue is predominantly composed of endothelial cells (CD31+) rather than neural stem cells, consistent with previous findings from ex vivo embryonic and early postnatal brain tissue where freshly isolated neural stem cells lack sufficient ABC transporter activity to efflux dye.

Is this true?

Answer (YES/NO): YES